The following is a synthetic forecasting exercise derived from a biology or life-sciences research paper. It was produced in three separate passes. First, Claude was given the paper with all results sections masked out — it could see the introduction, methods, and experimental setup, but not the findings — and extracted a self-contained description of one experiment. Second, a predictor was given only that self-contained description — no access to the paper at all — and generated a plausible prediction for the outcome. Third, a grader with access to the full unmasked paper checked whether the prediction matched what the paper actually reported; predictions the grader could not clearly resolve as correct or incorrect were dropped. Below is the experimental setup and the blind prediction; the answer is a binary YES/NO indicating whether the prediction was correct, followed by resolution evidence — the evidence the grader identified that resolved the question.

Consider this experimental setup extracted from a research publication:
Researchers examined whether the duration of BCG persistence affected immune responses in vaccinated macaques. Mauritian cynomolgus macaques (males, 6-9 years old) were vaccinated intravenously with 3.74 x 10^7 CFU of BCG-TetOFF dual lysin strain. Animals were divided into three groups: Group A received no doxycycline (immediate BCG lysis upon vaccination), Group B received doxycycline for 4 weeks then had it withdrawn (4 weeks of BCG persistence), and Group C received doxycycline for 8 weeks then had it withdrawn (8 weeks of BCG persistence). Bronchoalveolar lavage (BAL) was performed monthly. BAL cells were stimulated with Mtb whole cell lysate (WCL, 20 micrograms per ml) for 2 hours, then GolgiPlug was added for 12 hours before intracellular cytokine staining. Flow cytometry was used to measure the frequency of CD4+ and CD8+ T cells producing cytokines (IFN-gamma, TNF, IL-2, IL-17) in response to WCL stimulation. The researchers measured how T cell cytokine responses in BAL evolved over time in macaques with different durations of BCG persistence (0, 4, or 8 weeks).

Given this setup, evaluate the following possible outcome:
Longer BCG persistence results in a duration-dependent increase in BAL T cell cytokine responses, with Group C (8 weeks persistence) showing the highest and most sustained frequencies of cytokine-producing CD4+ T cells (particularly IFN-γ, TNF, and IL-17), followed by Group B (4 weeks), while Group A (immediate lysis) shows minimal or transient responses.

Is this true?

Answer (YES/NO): NO